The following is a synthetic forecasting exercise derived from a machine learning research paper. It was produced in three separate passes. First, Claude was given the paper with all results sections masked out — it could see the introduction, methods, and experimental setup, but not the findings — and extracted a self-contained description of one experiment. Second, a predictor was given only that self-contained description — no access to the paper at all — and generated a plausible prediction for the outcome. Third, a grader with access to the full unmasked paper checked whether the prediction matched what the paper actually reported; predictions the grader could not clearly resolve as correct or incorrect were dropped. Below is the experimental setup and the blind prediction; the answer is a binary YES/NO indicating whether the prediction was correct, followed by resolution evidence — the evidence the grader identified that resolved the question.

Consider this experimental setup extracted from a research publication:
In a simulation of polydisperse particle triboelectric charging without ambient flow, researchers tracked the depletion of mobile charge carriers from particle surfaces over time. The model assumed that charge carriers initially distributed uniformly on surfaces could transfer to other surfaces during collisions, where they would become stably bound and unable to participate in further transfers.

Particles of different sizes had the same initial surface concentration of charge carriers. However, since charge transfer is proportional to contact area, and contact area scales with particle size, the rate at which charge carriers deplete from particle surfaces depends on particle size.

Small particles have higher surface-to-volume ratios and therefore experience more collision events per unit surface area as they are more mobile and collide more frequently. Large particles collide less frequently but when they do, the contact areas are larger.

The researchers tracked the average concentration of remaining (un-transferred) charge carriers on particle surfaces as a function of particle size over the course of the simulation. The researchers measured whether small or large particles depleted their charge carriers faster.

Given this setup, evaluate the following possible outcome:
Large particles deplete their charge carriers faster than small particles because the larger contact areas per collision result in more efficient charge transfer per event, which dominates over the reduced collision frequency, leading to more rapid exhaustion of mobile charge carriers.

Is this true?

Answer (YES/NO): NO